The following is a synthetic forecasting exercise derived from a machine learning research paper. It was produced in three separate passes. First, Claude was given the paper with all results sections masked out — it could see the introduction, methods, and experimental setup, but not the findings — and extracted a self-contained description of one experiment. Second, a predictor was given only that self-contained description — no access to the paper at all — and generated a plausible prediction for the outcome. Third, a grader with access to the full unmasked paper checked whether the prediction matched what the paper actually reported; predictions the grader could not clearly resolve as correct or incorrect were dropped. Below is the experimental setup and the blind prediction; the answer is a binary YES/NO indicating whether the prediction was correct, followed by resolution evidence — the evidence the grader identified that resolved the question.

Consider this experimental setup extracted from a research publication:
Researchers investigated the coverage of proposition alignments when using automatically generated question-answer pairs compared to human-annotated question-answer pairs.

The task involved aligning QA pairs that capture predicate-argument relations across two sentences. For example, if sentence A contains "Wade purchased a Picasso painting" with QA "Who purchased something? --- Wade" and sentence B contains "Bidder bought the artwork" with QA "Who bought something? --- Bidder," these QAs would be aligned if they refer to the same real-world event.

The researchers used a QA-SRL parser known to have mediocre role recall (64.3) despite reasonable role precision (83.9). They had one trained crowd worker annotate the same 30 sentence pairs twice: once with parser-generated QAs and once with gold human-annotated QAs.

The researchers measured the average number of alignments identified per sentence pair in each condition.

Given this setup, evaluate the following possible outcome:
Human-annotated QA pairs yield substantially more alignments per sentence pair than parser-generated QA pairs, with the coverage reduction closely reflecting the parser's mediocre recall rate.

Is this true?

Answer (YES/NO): NO